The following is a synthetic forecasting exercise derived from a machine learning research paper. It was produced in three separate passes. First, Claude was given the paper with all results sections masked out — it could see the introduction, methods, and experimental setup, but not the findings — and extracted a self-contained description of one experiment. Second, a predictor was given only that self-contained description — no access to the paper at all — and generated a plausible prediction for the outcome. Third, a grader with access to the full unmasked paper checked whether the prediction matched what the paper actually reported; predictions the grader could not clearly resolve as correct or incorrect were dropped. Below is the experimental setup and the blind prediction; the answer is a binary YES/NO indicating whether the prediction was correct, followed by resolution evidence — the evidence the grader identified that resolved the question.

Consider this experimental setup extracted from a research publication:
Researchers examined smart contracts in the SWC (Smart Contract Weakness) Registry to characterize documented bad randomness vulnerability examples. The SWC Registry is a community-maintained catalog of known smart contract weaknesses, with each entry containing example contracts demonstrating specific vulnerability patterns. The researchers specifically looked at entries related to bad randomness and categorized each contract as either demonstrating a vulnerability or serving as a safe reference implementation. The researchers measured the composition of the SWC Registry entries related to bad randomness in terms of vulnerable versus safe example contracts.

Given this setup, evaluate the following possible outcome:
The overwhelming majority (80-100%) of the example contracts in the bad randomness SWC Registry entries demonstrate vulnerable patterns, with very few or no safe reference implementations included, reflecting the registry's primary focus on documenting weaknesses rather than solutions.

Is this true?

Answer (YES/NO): NO